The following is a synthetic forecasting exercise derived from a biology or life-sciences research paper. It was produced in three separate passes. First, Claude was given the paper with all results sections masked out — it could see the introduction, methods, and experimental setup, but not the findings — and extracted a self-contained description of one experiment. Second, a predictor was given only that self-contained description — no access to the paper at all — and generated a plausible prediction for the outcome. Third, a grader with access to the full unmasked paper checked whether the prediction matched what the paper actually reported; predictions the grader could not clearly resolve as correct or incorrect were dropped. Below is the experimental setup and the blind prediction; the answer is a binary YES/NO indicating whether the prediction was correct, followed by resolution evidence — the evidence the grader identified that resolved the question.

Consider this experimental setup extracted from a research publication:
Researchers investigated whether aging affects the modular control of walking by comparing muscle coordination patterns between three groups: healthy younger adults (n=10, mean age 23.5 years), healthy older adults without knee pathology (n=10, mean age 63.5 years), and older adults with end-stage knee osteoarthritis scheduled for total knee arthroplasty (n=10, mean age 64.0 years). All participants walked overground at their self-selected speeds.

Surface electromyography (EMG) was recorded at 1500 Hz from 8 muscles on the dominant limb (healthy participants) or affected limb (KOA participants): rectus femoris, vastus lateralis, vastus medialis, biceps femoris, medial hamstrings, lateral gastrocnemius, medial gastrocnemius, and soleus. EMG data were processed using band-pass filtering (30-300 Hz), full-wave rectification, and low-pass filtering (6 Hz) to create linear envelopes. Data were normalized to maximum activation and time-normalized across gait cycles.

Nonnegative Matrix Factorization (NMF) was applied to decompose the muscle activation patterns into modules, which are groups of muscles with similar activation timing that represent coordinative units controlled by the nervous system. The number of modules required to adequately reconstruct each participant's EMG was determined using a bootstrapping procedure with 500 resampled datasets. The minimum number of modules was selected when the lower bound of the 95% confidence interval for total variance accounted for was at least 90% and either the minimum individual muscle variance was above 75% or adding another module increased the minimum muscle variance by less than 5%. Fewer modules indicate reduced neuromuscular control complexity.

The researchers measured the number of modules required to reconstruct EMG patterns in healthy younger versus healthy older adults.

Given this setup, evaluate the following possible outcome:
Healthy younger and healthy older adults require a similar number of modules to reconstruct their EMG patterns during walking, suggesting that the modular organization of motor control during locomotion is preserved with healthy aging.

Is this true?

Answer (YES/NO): YES